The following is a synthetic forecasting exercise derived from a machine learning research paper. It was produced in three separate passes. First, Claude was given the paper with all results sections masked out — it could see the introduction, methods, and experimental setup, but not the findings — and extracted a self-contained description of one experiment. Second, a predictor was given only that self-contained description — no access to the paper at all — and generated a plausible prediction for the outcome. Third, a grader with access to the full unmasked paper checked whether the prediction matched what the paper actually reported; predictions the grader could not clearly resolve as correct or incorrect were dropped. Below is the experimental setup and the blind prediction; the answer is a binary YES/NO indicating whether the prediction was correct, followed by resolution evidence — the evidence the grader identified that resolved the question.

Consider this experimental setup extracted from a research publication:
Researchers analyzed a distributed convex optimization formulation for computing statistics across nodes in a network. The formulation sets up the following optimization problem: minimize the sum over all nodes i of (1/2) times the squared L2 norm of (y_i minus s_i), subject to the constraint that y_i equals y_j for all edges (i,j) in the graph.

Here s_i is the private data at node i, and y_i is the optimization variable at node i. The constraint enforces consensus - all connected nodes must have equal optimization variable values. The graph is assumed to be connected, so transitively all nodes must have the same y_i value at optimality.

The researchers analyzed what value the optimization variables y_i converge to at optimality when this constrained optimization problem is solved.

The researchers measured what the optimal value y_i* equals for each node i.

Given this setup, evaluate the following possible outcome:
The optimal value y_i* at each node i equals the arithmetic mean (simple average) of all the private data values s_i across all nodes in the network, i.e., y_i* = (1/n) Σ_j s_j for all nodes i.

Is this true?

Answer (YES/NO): YES